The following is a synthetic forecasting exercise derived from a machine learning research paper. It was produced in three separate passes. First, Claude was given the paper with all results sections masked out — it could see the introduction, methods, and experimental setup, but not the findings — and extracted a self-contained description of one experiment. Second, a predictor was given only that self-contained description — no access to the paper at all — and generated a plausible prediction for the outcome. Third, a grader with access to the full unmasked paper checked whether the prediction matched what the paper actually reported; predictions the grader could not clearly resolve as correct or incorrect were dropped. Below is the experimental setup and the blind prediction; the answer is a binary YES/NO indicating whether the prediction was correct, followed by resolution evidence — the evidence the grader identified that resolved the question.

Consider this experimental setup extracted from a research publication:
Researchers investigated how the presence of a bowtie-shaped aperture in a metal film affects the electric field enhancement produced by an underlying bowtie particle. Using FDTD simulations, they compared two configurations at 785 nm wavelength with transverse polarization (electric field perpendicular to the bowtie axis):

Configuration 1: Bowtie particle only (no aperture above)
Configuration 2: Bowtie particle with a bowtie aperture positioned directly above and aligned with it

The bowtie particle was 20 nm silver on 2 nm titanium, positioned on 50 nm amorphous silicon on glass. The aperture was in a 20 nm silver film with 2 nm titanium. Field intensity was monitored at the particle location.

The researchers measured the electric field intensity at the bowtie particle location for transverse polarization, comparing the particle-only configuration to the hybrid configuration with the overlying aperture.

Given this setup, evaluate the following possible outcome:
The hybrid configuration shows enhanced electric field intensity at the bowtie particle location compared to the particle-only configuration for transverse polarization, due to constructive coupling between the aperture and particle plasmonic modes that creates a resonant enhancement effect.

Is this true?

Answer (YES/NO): YES